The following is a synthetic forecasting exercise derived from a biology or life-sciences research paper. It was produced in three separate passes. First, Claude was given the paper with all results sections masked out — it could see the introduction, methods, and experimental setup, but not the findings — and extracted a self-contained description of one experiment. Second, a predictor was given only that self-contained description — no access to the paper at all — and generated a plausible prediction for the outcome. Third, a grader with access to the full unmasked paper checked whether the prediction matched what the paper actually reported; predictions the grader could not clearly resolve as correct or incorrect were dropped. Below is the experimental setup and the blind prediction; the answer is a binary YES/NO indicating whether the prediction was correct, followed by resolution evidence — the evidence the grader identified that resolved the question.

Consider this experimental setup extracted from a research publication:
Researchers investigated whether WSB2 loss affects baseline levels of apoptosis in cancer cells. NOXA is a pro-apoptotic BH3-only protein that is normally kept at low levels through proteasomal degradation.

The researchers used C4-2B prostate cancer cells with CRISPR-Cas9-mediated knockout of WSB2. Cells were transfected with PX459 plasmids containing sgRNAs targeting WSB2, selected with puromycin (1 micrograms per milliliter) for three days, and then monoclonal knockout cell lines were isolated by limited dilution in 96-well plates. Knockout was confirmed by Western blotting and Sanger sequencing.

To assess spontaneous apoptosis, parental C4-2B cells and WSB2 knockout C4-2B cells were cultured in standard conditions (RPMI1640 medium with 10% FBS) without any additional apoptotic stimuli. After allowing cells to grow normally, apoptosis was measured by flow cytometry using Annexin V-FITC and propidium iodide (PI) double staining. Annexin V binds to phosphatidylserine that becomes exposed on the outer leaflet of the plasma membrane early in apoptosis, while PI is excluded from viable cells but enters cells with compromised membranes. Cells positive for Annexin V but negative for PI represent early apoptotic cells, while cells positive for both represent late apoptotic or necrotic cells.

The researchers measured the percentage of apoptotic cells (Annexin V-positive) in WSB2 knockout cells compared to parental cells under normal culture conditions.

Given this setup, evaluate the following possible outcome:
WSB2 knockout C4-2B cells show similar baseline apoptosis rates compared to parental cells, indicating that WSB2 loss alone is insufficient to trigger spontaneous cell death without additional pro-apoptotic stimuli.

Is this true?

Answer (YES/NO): YES